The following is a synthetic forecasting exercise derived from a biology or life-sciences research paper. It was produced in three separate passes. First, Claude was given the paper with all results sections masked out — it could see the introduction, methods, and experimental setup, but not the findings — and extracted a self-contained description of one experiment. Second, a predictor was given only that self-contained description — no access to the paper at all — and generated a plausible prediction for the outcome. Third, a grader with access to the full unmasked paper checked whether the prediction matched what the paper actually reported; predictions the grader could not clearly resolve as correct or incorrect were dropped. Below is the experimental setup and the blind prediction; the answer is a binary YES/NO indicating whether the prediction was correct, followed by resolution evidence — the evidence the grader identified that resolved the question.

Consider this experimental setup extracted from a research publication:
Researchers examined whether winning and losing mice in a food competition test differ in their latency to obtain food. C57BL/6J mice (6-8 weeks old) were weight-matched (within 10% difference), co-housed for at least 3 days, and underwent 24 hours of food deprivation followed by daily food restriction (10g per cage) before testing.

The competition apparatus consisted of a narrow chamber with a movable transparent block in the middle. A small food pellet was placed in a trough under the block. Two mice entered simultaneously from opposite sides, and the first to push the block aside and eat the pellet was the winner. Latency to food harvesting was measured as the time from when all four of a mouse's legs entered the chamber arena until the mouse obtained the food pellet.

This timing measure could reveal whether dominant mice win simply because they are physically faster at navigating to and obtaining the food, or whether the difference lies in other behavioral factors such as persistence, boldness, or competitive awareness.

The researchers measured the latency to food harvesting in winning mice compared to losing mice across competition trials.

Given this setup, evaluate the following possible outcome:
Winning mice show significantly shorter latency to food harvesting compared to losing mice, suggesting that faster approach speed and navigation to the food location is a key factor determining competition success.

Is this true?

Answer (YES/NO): NO